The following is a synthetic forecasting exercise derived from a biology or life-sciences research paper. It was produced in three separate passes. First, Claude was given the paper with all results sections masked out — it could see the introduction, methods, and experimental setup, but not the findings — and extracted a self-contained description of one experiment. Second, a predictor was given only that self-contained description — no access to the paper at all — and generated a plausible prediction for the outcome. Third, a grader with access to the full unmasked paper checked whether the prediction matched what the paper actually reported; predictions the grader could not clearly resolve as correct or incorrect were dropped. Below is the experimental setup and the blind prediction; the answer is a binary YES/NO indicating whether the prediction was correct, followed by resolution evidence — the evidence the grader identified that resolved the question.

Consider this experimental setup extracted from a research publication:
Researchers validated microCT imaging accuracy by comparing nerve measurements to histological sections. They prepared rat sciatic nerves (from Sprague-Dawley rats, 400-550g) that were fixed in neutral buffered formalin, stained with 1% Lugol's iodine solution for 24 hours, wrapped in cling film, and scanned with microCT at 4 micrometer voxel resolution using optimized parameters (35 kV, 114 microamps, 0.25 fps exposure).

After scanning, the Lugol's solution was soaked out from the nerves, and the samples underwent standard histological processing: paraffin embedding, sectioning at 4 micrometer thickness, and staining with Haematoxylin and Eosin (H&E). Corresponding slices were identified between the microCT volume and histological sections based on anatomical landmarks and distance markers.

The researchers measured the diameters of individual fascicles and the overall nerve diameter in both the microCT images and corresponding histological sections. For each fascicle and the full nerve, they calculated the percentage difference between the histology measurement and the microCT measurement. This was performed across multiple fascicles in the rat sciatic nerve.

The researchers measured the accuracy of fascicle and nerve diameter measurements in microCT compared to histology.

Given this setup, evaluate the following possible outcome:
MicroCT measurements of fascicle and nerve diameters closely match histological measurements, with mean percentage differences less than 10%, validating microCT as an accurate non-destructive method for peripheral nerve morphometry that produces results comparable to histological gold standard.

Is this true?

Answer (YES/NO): YES